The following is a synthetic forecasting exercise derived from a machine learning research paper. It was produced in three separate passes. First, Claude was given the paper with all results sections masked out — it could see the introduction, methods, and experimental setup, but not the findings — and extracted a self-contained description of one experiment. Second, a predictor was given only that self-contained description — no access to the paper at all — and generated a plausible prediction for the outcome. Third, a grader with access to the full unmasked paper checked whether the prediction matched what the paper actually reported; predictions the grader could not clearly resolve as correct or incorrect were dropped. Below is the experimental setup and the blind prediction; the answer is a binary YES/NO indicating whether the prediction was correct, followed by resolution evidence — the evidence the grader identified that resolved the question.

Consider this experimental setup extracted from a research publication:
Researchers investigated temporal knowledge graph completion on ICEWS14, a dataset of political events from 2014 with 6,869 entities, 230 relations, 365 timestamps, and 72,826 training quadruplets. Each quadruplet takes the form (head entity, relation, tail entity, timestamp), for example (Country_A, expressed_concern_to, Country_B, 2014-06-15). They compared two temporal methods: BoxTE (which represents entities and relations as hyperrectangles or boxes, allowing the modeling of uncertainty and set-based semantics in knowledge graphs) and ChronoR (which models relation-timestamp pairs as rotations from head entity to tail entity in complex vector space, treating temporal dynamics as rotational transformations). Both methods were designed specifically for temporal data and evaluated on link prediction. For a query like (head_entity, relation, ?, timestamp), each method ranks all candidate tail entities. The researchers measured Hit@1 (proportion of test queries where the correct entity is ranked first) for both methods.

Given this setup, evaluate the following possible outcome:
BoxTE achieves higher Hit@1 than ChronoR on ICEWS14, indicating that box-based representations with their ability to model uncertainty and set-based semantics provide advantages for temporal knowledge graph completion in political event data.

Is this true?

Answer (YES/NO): NO